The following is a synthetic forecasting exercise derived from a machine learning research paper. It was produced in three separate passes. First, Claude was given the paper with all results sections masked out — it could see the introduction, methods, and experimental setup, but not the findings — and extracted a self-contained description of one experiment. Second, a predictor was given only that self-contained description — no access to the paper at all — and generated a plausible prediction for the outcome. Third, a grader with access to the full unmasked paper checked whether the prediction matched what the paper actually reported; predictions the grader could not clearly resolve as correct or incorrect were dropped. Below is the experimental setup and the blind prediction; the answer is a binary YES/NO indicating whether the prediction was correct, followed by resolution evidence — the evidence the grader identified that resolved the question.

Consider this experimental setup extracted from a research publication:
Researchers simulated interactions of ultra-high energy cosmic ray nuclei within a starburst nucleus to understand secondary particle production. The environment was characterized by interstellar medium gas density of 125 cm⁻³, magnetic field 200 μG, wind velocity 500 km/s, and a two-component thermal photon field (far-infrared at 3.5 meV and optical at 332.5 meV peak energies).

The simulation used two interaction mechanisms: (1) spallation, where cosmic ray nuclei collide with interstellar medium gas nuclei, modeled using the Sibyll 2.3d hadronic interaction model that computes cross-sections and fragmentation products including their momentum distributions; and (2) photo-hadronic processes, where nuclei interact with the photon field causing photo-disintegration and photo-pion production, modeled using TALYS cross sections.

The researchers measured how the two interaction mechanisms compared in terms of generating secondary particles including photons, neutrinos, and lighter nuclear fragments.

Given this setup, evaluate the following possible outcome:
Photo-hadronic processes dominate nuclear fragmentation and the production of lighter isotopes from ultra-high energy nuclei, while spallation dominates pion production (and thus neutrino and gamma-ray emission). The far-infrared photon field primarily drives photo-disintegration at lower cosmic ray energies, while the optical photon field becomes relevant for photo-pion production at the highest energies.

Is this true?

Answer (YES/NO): NO